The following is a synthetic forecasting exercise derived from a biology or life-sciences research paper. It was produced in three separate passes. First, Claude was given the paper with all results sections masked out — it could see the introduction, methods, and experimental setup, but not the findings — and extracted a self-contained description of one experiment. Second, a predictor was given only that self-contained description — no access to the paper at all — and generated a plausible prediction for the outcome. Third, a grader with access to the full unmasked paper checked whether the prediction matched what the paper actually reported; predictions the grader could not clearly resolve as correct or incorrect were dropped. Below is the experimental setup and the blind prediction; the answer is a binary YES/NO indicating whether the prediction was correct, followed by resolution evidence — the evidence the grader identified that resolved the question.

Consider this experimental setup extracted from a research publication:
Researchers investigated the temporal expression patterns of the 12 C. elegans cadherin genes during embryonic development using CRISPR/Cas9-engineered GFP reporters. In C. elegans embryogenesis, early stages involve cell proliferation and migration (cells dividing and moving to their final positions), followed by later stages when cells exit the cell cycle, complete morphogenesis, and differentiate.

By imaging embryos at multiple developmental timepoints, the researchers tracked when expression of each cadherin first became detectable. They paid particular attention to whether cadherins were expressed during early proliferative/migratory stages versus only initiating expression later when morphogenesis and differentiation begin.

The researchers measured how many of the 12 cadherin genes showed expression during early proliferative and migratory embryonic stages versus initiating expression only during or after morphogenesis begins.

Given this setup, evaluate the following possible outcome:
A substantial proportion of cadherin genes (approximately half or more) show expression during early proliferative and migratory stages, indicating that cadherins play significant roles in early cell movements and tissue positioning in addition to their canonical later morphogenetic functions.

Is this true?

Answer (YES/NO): NO